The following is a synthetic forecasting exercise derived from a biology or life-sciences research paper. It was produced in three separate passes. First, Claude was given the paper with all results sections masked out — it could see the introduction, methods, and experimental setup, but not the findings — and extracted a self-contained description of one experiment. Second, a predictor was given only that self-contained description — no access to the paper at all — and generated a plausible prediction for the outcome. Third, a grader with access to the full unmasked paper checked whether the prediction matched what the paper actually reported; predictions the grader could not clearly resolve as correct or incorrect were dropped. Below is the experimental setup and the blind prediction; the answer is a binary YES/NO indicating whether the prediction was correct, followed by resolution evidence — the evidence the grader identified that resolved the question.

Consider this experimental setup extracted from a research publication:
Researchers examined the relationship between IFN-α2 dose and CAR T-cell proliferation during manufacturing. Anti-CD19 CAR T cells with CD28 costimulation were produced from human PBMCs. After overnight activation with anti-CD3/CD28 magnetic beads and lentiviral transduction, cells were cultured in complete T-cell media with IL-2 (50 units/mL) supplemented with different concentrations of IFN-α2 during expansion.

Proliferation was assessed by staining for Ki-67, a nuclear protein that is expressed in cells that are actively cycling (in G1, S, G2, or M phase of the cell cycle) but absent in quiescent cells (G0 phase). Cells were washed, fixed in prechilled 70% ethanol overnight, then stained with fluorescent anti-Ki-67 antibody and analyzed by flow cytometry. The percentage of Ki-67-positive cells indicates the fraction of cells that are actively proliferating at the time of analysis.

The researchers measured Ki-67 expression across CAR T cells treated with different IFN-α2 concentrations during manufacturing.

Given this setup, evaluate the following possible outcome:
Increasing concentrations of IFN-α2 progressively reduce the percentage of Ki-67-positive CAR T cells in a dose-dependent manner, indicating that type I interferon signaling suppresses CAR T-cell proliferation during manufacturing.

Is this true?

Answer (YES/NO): NO